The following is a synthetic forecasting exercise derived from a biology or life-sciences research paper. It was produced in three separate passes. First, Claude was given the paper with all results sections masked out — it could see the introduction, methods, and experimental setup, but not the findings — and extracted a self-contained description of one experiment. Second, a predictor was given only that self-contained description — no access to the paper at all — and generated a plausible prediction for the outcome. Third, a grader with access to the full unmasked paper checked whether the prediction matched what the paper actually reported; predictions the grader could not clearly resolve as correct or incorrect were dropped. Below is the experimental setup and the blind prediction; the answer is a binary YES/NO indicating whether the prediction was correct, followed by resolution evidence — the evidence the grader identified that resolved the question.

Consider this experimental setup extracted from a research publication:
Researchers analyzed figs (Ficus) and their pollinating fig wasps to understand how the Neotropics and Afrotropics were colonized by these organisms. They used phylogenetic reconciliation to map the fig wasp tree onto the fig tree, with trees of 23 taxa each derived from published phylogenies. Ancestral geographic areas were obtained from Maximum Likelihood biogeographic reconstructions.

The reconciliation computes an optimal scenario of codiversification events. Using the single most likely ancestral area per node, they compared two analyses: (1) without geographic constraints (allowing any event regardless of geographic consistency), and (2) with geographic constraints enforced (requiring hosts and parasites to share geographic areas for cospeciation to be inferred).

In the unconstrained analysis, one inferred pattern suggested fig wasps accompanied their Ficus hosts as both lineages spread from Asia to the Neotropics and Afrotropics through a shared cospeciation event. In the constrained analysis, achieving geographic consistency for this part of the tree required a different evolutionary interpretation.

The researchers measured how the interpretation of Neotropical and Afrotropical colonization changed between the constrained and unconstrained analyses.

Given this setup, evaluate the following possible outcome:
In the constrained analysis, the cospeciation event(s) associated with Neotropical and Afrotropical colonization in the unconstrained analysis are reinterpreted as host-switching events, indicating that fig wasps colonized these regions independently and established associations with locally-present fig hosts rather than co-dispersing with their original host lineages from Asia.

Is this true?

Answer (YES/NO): YES